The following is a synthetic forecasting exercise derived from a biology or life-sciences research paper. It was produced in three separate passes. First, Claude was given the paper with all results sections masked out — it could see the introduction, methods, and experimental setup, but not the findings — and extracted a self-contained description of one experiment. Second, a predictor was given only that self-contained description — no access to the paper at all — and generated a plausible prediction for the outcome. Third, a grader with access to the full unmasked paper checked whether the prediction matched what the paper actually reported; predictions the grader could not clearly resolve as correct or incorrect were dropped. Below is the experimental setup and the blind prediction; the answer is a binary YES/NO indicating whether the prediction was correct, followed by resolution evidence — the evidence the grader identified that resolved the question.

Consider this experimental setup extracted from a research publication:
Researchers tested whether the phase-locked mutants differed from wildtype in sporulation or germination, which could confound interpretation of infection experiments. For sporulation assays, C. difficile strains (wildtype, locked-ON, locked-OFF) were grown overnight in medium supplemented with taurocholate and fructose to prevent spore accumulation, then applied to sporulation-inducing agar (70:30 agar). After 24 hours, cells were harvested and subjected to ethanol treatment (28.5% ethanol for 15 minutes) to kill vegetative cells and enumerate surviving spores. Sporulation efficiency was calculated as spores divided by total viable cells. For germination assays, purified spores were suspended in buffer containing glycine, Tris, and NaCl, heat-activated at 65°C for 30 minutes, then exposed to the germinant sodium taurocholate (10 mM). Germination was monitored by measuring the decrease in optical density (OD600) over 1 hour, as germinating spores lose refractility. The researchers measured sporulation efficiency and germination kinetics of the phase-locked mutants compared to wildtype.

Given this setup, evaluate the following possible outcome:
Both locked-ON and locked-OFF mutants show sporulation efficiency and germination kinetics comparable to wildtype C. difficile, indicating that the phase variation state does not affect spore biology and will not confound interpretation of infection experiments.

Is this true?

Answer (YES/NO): YES